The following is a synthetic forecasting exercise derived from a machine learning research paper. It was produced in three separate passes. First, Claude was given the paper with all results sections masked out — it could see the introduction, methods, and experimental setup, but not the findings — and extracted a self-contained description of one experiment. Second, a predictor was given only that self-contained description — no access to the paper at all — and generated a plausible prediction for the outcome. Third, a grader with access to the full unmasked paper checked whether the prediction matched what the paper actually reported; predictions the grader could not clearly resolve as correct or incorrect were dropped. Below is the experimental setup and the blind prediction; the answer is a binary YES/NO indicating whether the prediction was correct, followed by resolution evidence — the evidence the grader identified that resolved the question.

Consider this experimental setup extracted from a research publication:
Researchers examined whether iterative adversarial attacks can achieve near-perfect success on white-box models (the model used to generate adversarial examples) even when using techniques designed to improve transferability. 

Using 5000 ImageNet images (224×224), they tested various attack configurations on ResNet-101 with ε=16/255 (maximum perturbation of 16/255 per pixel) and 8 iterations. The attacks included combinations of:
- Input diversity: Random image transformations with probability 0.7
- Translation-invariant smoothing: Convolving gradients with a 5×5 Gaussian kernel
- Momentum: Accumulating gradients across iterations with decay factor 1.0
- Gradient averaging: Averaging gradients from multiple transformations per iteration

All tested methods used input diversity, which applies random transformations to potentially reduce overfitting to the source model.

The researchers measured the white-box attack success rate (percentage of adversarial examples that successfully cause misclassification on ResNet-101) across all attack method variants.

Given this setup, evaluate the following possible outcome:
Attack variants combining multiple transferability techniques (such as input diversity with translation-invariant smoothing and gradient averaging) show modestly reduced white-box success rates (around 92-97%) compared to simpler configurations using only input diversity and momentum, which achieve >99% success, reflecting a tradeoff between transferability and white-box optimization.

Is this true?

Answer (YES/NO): NO